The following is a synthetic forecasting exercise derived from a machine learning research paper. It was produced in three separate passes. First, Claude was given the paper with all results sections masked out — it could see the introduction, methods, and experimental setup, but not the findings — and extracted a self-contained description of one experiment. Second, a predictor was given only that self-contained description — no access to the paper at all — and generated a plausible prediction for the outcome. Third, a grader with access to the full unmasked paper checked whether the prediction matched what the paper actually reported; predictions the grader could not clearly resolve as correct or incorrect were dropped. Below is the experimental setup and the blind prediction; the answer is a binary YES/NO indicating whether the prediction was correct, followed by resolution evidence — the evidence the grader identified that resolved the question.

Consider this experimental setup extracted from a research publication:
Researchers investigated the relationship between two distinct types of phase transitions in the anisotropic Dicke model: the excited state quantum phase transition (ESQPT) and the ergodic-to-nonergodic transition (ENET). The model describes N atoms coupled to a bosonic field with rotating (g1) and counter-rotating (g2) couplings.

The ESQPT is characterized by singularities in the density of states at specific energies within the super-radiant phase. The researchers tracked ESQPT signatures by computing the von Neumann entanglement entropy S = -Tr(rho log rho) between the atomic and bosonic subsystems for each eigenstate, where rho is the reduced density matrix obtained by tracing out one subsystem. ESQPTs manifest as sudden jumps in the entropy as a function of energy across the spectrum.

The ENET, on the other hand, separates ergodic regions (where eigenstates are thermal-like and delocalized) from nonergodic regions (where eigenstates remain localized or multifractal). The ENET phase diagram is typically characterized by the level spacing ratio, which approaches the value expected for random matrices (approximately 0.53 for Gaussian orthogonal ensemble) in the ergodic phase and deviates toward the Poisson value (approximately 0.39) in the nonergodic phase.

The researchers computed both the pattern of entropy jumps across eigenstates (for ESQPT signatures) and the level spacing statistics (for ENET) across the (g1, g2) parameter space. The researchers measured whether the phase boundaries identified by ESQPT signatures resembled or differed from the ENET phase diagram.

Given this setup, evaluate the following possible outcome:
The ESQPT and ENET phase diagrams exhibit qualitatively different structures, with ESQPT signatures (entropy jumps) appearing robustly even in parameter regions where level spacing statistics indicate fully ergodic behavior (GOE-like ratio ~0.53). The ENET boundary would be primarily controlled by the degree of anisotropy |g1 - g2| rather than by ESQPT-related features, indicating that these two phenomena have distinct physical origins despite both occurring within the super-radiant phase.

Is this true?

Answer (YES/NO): NO